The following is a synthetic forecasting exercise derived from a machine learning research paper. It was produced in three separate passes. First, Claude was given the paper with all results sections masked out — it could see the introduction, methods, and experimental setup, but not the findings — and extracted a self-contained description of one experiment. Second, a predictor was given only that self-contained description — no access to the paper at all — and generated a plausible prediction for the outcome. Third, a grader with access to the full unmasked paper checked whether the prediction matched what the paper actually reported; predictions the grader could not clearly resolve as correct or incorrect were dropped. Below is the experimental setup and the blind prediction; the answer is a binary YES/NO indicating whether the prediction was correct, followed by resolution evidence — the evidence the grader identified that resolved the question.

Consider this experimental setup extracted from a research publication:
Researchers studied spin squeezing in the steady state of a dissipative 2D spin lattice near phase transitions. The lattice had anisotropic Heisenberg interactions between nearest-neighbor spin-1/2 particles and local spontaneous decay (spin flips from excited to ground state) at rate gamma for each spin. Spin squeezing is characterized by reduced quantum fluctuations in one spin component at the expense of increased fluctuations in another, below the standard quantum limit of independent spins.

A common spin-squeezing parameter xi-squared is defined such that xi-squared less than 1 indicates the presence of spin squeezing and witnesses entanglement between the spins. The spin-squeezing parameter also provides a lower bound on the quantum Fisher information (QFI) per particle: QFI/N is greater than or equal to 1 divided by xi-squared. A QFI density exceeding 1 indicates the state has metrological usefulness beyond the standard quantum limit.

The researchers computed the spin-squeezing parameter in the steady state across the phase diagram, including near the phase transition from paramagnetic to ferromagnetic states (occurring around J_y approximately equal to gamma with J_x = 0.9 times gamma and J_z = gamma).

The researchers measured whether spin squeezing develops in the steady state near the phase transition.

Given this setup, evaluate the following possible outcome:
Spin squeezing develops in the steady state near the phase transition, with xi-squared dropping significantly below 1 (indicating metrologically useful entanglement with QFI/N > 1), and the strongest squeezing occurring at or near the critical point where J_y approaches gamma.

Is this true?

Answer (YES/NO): NO